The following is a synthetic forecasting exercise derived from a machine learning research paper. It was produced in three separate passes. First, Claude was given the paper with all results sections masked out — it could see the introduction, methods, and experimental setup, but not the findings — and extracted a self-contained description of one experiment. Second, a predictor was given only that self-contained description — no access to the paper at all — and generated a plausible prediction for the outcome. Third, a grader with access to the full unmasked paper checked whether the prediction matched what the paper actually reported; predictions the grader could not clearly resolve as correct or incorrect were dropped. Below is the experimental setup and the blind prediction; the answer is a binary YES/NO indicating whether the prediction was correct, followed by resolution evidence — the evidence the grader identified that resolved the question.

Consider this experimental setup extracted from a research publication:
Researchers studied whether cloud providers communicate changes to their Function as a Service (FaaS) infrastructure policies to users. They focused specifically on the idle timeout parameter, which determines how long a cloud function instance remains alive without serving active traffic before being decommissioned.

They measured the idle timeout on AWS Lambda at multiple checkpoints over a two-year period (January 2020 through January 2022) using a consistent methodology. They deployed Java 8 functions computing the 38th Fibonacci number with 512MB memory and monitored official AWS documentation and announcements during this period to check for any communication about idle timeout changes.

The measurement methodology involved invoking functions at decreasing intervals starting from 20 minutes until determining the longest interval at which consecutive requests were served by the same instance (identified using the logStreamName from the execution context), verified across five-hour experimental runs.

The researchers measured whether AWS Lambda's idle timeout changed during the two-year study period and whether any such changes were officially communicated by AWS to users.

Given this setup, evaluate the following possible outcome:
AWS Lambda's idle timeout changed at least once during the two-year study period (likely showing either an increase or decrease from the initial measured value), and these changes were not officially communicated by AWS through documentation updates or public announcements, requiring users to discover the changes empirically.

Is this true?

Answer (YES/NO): YES